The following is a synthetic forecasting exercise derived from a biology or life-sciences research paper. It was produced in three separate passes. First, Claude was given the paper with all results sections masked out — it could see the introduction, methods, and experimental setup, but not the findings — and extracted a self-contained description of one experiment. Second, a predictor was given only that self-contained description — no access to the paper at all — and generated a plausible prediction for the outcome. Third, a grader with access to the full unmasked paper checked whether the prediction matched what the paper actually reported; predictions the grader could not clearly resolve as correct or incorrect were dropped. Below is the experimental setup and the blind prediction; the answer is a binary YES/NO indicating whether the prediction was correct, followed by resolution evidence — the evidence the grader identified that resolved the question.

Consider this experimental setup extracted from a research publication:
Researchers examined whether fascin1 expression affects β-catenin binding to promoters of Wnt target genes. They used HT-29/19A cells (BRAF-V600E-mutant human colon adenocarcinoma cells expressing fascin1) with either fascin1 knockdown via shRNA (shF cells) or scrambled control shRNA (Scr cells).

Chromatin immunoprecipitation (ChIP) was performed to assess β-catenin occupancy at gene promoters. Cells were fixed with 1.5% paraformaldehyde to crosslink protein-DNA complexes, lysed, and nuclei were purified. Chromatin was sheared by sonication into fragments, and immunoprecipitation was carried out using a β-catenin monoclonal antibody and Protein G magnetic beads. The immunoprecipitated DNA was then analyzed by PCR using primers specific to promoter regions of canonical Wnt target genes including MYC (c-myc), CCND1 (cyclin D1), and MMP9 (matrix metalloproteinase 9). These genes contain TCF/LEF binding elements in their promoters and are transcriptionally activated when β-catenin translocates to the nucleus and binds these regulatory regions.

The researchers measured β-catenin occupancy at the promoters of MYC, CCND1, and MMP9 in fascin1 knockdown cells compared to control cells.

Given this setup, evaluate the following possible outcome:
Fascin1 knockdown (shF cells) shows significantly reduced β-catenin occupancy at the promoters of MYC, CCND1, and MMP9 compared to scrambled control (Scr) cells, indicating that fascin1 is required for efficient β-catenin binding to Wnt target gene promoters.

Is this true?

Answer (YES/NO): YES